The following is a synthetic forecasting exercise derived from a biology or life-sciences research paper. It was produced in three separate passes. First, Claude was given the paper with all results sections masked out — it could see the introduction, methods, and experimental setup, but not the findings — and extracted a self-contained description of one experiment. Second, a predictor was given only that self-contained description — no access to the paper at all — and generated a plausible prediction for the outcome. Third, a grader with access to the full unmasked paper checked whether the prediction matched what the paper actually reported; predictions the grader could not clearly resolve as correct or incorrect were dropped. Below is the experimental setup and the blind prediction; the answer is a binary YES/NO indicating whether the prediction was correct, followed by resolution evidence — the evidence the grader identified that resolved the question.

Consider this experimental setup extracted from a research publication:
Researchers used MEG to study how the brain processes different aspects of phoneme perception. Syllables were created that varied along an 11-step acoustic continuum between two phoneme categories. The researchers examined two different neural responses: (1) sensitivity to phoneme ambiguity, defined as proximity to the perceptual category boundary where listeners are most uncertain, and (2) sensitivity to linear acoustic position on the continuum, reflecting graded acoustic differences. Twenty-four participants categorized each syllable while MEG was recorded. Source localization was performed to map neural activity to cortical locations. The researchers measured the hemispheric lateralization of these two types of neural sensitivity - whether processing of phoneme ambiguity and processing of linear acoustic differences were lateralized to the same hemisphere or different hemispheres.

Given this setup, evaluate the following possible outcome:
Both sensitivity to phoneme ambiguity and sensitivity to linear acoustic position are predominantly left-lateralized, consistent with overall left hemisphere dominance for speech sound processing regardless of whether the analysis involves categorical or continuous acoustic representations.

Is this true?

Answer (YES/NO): NO